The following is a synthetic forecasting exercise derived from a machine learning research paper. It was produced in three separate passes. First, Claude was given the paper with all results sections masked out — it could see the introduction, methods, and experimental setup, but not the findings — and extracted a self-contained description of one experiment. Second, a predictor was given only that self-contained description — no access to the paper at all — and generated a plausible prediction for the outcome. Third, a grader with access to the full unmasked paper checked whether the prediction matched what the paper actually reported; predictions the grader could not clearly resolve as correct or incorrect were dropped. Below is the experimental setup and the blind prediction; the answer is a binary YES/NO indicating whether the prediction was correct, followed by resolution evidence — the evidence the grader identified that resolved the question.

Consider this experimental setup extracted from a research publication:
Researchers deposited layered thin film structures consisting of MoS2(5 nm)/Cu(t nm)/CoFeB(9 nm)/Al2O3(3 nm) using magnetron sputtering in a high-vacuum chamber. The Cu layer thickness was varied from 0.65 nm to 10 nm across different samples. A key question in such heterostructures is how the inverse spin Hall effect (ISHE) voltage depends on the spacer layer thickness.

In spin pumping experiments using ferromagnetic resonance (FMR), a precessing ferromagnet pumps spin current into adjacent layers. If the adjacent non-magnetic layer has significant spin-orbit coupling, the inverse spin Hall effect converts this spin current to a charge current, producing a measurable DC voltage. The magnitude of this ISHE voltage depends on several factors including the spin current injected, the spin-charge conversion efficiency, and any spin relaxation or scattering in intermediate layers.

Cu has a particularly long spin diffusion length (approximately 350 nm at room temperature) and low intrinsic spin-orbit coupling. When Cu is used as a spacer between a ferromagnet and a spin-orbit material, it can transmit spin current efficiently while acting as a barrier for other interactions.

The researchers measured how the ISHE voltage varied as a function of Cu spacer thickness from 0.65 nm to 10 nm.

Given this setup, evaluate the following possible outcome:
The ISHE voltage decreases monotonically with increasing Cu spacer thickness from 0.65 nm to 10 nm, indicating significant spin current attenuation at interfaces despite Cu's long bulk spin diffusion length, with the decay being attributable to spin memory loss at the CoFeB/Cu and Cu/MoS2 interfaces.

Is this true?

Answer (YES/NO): NO